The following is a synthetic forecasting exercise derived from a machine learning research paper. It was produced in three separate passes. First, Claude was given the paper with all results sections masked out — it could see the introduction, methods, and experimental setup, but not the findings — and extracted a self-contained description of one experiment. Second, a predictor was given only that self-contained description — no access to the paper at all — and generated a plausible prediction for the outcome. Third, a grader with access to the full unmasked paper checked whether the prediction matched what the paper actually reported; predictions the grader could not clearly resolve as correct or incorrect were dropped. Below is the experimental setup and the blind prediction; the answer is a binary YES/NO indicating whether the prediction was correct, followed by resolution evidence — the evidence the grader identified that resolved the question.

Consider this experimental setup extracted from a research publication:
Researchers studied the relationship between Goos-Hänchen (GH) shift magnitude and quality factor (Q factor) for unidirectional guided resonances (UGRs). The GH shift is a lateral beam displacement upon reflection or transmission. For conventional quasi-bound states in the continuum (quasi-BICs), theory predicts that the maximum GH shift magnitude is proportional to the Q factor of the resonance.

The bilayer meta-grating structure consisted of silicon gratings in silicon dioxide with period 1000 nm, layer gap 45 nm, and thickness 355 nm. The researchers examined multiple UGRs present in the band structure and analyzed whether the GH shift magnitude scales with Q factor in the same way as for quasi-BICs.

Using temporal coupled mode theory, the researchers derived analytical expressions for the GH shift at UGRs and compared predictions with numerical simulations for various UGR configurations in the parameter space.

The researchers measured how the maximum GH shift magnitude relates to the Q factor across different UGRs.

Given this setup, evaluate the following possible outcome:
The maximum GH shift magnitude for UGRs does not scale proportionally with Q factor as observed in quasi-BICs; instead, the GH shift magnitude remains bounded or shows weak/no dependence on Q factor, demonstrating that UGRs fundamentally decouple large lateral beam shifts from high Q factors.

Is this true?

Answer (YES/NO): NO